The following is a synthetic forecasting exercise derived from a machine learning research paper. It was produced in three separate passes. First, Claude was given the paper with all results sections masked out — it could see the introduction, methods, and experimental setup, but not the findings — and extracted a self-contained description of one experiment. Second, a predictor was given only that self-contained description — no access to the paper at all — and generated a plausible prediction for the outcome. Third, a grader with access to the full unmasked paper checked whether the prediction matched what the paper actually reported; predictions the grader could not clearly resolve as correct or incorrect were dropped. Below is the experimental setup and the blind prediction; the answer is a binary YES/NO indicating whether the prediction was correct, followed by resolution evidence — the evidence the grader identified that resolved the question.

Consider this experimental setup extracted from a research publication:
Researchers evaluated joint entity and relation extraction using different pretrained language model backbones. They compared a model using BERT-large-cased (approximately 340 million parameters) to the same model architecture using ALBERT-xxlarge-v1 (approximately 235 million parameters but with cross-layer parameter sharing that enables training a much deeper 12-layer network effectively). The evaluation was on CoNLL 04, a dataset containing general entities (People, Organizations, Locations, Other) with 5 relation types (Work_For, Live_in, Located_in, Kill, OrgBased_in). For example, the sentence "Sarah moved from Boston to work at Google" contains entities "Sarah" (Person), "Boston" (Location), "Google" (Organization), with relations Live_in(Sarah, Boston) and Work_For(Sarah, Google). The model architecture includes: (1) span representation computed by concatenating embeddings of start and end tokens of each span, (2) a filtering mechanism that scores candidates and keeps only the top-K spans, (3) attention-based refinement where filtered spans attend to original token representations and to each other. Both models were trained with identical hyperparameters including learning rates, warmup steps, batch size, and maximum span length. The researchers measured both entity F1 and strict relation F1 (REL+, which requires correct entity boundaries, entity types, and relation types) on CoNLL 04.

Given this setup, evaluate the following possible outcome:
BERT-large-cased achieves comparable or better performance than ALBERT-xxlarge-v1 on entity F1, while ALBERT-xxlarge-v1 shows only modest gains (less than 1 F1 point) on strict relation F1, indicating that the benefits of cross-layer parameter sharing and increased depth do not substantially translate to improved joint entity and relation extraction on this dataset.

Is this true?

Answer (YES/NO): NO